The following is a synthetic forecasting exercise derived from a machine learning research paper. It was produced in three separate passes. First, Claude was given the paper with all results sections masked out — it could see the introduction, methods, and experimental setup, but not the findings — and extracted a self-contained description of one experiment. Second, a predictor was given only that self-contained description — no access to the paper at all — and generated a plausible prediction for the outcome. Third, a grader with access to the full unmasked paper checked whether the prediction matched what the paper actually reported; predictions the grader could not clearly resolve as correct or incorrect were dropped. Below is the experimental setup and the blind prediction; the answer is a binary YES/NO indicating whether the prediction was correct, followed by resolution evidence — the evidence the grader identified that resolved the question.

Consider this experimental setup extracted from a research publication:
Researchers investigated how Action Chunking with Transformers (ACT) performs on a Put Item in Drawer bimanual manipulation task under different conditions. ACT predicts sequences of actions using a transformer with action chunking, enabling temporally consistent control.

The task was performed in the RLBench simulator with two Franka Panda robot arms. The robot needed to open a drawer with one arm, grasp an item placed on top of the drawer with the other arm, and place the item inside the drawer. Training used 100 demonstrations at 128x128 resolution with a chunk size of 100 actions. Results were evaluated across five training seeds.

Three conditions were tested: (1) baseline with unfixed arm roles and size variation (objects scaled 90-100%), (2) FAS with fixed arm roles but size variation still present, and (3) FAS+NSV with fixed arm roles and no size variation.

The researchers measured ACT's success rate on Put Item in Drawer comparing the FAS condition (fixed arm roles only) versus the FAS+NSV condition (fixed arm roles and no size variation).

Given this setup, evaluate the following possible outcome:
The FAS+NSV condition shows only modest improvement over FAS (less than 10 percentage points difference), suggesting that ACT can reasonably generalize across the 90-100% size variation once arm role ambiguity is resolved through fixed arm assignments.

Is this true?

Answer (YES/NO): NO